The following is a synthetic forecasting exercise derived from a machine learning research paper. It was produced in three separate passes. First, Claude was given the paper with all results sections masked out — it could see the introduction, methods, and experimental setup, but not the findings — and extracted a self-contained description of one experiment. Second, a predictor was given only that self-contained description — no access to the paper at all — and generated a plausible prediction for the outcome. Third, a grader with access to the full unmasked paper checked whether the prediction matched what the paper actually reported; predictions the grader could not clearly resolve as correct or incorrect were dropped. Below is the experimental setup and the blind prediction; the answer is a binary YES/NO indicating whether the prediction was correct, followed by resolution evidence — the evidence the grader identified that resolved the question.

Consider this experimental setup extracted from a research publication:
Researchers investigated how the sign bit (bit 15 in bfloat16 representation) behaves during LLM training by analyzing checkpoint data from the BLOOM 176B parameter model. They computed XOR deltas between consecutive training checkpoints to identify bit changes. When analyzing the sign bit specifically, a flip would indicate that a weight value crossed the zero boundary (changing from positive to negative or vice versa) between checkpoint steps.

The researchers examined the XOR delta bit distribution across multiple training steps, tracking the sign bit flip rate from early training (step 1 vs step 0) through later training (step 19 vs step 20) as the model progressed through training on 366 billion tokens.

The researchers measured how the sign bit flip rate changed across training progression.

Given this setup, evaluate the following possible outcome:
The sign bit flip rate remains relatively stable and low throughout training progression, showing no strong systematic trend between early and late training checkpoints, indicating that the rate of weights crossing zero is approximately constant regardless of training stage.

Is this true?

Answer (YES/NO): NO